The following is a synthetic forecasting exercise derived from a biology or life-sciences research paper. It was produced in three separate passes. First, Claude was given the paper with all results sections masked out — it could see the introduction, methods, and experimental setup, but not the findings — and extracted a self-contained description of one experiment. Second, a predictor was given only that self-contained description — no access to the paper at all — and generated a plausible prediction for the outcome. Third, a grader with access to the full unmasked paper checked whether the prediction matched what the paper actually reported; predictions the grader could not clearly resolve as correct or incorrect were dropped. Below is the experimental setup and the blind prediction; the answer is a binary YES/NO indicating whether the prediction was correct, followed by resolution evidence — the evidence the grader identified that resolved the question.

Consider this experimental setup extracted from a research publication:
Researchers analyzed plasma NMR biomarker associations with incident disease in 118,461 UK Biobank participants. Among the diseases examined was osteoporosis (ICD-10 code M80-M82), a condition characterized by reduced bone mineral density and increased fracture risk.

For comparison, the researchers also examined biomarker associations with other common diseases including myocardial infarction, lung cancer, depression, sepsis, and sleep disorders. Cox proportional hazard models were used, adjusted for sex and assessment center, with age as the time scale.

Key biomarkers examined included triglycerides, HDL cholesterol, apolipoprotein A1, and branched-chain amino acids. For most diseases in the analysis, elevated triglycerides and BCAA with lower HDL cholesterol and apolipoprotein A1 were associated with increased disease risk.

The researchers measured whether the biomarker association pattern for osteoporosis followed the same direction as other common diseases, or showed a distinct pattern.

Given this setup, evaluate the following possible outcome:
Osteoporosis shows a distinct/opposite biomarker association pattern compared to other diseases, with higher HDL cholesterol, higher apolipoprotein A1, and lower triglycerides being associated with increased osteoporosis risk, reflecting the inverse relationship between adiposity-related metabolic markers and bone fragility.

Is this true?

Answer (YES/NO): YES